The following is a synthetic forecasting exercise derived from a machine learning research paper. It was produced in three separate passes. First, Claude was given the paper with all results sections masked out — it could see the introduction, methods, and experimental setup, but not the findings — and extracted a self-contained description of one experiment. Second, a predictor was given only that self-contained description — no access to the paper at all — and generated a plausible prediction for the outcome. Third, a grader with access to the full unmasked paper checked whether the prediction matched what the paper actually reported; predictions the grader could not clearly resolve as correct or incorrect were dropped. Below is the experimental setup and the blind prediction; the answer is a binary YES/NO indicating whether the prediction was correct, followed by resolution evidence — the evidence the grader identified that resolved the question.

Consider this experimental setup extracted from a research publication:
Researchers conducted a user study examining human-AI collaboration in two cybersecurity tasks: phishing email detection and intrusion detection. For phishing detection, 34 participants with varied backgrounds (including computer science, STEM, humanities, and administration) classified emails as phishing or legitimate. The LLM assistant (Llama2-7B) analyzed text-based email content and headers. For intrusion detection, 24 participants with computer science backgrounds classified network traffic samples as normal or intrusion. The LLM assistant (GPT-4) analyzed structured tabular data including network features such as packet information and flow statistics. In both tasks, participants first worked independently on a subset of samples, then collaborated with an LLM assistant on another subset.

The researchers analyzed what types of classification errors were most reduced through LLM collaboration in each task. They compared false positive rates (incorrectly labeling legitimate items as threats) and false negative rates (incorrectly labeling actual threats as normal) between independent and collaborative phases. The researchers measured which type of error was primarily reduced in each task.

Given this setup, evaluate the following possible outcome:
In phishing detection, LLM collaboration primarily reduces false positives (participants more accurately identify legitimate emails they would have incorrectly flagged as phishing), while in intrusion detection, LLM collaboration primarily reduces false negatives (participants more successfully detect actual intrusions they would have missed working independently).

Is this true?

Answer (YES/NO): YES